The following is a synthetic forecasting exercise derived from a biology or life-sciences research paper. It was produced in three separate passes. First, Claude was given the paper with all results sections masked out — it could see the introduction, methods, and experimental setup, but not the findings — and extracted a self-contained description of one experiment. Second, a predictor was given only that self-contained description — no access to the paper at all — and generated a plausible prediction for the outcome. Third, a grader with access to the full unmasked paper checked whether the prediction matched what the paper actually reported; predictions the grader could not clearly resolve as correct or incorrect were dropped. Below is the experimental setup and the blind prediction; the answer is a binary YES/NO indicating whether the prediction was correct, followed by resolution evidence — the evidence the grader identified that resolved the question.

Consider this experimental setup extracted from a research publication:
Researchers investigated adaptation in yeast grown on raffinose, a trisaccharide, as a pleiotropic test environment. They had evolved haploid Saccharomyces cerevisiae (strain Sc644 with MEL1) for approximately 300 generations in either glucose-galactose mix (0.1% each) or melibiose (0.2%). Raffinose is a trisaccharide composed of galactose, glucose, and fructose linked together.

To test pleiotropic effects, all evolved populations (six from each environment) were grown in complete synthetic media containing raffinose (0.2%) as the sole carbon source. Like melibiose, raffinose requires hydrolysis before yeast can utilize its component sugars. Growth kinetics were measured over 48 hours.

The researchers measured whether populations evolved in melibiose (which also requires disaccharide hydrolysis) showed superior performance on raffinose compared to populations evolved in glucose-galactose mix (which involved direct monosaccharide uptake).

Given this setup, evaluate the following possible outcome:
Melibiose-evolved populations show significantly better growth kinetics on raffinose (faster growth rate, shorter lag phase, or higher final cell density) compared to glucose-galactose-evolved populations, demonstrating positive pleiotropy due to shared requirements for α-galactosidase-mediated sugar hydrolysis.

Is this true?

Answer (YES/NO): YES